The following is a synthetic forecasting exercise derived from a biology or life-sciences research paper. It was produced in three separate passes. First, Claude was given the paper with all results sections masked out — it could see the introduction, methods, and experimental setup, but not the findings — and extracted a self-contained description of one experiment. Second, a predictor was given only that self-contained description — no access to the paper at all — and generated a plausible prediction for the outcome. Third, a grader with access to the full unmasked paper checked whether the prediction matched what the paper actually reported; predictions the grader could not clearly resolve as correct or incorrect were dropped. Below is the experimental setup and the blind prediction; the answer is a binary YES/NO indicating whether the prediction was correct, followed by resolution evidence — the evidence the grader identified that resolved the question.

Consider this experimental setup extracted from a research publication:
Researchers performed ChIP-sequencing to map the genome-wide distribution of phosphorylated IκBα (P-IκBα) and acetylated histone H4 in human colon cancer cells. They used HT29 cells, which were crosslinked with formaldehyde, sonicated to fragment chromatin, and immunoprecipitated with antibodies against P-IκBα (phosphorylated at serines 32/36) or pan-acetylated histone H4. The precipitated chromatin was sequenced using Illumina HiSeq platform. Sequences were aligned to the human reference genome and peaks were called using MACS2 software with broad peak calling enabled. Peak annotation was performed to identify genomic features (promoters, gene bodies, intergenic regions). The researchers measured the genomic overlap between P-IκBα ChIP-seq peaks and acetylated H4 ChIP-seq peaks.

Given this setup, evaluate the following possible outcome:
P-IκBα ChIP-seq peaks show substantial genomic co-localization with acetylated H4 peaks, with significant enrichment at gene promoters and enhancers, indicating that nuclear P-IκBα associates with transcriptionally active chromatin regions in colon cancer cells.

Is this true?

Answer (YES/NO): YES